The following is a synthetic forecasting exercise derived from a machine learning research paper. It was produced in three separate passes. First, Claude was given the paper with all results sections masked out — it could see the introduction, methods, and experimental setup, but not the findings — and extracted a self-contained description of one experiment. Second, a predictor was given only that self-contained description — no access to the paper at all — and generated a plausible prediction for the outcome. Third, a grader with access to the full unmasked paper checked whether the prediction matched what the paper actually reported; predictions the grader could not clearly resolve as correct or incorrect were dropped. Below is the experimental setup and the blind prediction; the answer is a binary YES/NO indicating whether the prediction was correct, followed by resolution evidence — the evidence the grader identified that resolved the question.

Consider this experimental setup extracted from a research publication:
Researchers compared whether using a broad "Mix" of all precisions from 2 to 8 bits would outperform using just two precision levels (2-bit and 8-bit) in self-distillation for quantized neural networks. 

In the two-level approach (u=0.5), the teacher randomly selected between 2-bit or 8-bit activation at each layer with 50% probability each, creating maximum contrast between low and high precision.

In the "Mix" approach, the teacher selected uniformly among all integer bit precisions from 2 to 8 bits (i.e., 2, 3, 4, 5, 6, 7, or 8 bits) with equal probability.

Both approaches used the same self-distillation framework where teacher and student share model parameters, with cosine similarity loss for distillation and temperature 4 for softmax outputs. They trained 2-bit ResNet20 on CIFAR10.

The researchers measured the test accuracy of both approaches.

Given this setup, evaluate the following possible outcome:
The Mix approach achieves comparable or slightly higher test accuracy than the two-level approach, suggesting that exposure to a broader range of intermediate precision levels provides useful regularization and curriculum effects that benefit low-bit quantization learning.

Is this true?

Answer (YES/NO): NO